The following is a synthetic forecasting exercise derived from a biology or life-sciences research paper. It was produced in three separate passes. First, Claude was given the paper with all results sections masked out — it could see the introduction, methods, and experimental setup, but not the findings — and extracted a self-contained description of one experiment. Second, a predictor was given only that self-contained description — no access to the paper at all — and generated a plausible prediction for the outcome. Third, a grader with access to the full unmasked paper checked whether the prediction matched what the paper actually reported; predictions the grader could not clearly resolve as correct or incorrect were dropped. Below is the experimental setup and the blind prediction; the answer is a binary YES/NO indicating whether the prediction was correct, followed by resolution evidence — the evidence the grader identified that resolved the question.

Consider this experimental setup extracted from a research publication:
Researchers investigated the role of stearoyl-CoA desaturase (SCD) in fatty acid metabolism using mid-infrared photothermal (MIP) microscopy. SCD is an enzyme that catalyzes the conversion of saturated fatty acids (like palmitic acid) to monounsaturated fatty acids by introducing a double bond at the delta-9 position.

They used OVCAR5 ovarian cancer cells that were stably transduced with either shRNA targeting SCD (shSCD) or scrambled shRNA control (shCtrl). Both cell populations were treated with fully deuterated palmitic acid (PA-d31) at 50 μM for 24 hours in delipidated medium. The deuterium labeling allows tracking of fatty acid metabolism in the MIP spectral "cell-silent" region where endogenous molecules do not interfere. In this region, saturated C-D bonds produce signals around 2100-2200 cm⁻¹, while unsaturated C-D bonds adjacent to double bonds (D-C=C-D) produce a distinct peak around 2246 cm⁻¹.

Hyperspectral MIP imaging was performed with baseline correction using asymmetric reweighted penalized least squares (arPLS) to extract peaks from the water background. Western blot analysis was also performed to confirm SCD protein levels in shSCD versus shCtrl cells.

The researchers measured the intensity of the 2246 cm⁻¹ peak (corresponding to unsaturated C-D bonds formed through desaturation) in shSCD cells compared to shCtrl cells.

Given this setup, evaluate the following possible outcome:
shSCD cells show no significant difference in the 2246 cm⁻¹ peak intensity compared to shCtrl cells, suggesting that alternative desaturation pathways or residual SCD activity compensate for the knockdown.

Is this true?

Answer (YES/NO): NO